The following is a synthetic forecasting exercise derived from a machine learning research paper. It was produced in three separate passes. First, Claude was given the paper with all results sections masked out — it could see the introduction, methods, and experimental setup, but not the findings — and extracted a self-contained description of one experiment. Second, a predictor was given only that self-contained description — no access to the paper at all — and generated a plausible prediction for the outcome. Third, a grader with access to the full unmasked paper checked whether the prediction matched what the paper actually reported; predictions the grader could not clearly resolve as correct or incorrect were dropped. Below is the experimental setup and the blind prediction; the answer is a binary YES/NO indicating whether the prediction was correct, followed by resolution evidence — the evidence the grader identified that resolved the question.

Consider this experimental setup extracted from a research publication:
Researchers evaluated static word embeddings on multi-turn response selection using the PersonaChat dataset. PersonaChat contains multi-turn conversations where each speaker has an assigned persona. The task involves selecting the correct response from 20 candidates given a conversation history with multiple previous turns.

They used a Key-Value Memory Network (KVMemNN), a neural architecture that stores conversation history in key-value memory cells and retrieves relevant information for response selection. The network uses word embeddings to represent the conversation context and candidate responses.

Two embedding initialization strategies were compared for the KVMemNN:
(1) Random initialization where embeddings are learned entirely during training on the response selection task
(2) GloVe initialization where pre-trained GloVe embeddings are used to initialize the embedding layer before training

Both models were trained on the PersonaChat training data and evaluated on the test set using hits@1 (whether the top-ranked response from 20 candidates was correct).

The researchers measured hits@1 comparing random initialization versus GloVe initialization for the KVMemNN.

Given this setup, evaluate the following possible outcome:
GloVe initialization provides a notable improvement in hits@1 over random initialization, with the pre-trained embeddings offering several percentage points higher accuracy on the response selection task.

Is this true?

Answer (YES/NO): YES